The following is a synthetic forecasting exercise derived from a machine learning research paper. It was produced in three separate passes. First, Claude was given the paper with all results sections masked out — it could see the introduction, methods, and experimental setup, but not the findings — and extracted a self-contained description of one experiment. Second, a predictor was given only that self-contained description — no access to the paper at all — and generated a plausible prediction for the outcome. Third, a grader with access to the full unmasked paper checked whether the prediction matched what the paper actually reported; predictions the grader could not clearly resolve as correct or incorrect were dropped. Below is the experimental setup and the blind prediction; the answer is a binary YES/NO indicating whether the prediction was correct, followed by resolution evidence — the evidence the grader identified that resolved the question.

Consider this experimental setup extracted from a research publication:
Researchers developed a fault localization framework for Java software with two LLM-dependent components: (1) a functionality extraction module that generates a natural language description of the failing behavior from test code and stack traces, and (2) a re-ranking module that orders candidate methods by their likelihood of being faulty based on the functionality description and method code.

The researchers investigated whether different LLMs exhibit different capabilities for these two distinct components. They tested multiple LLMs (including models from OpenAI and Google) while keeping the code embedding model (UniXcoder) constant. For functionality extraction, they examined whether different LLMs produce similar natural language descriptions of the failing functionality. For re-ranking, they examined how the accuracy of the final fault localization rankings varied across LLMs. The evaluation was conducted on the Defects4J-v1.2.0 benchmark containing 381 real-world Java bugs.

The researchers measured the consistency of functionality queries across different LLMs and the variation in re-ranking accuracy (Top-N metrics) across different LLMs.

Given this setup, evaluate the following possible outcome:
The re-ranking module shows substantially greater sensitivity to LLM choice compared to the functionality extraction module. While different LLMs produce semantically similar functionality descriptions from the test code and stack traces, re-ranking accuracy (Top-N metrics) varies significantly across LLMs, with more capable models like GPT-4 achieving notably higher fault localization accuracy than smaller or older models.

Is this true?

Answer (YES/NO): YES